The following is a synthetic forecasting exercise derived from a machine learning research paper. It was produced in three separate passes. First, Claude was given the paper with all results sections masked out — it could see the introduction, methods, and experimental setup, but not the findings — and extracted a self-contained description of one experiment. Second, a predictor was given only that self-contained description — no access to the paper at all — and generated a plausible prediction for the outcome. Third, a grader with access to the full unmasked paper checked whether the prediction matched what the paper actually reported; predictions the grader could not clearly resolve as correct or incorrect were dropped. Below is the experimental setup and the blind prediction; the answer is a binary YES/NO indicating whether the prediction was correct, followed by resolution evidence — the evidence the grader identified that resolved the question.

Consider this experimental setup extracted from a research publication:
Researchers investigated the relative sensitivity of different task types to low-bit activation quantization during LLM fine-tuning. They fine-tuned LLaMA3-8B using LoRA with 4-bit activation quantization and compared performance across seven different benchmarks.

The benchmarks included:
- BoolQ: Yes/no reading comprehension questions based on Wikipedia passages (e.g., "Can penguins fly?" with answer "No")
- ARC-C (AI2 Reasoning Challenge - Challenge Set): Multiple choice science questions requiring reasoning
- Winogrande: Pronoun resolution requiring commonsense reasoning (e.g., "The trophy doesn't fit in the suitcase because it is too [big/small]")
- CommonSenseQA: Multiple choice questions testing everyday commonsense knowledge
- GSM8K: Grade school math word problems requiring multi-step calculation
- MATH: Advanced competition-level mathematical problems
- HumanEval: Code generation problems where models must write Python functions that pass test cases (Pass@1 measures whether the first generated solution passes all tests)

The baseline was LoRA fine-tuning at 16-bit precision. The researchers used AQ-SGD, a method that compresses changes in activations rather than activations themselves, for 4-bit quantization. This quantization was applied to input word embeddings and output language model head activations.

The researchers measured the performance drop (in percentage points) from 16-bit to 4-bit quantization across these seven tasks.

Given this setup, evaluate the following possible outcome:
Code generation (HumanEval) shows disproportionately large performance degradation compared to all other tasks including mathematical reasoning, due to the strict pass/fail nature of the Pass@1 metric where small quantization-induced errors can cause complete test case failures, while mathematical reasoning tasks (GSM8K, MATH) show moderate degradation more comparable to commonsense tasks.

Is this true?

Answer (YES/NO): YES